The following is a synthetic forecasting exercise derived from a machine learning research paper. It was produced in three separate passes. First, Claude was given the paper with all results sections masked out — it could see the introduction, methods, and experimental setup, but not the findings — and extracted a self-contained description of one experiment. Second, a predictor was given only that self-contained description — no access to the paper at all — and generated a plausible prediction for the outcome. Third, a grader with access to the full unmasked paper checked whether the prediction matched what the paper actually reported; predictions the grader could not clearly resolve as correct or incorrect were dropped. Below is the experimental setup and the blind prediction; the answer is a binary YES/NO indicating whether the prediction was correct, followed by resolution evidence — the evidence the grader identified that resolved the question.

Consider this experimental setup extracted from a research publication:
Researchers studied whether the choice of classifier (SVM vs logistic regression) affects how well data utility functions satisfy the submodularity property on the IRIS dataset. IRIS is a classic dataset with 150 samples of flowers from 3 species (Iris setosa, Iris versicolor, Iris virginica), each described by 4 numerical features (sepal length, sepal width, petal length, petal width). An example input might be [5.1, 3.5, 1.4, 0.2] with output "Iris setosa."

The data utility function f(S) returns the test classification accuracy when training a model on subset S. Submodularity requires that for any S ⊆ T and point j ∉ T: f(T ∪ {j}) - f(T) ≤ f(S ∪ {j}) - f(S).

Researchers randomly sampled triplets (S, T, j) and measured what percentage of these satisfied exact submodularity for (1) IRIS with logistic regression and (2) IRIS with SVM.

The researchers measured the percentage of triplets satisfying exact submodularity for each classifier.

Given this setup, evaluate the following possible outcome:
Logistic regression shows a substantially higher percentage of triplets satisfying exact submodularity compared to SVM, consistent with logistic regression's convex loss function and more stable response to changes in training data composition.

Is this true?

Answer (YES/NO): NO